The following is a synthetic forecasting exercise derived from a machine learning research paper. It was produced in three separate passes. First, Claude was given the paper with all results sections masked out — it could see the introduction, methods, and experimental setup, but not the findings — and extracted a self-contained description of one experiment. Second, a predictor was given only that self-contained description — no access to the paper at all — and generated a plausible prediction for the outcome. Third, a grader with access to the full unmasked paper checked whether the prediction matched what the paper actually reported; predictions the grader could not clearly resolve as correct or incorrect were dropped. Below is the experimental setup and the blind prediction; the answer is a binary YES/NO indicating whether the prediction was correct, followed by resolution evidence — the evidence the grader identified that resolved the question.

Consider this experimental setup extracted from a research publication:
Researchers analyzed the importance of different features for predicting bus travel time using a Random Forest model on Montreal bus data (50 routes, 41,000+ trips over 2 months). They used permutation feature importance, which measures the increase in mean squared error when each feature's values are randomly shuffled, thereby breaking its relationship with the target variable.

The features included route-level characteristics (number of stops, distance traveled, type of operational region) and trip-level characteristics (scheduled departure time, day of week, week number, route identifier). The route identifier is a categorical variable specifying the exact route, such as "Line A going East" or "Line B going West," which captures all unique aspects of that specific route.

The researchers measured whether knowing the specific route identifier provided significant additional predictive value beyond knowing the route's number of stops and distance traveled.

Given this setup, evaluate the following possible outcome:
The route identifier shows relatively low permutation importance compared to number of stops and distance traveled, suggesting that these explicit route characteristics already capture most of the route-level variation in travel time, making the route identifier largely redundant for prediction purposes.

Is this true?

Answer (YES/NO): NO